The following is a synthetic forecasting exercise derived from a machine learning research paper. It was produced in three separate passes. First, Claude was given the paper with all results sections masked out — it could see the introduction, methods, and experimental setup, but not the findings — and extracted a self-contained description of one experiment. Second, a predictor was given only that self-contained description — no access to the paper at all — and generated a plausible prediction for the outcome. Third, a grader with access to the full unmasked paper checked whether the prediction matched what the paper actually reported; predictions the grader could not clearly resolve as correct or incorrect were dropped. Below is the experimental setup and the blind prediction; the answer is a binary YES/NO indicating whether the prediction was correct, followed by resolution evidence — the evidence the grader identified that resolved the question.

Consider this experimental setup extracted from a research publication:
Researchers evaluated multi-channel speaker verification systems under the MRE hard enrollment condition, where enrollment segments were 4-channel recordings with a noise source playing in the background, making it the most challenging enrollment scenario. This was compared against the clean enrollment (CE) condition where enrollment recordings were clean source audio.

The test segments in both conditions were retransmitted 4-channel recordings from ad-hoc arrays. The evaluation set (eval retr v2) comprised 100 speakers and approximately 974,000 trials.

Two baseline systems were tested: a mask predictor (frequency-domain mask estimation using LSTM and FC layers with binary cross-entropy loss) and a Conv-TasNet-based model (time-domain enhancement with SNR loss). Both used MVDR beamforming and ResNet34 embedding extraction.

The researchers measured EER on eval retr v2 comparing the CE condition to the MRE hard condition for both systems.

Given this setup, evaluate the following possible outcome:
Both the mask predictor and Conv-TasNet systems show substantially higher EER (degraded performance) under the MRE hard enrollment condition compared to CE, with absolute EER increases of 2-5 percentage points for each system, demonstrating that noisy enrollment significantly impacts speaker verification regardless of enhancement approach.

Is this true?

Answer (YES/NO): YES